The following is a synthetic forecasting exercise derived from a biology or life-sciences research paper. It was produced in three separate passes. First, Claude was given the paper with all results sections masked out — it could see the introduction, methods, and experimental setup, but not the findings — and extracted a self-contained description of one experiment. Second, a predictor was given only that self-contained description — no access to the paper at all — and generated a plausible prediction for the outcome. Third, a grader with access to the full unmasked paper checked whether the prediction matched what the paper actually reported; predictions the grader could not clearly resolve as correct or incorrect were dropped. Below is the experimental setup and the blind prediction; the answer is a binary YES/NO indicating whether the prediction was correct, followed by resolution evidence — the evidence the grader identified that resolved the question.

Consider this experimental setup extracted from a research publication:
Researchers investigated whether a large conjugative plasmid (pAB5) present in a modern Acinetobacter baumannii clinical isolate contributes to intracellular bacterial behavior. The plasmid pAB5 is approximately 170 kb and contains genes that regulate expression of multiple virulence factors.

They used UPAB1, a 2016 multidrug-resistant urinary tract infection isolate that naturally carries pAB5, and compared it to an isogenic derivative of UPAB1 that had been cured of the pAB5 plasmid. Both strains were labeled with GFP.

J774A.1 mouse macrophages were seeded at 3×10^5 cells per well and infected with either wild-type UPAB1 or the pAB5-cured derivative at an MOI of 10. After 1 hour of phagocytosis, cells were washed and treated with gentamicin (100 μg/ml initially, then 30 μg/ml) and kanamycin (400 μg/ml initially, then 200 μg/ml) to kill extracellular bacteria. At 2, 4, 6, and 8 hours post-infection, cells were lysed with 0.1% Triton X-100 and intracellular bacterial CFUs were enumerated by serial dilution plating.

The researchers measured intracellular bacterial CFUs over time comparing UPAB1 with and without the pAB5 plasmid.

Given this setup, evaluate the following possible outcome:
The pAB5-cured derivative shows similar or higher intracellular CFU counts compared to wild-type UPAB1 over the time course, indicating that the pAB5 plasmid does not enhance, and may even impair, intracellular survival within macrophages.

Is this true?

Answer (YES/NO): NO